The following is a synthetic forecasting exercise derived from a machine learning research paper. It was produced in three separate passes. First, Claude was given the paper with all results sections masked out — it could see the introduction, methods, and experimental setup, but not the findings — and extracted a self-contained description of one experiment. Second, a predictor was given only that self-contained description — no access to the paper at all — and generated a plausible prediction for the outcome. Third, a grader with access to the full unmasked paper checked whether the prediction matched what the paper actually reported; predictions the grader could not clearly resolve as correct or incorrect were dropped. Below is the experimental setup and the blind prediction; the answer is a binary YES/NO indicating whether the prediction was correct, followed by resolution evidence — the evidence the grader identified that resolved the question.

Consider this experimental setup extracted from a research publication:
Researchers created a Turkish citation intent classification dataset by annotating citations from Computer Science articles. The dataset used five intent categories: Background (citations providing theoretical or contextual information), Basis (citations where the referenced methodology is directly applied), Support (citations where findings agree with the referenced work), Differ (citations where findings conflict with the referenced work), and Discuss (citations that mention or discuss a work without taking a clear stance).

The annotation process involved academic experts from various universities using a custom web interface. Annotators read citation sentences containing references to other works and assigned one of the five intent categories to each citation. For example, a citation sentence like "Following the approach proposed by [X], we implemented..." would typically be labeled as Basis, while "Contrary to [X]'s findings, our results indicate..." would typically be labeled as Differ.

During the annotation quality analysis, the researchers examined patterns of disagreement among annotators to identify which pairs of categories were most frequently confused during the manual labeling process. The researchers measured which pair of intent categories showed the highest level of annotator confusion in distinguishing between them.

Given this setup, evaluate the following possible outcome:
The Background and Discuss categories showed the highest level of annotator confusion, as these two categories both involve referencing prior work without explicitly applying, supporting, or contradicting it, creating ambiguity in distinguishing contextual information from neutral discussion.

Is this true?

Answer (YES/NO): NO